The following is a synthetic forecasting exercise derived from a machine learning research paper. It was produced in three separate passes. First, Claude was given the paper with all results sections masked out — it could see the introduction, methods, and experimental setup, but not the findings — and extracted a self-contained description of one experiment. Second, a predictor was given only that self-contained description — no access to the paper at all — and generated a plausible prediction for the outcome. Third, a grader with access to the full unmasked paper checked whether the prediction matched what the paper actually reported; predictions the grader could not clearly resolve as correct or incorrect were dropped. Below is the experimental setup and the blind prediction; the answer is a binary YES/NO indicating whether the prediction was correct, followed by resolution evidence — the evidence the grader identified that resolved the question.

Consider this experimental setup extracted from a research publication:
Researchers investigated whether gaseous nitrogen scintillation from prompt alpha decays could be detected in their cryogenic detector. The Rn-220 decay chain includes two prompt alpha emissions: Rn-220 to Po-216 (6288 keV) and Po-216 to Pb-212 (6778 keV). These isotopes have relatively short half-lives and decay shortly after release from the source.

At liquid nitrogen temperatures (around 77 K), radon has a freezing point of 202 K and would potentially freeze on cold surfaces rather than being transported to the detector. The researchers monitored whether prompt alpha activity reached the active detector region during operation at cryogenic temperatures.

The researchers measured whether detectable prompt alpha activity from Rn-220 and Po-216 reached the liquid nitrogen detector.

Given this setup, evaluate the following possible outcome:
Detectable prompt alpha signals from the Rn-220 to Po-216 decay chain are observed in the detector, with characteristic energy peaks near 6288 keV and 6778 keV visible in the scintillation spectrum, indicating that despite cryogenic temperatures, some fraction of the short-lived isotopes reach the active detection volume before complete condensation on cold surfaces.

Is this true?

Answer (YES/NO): NO